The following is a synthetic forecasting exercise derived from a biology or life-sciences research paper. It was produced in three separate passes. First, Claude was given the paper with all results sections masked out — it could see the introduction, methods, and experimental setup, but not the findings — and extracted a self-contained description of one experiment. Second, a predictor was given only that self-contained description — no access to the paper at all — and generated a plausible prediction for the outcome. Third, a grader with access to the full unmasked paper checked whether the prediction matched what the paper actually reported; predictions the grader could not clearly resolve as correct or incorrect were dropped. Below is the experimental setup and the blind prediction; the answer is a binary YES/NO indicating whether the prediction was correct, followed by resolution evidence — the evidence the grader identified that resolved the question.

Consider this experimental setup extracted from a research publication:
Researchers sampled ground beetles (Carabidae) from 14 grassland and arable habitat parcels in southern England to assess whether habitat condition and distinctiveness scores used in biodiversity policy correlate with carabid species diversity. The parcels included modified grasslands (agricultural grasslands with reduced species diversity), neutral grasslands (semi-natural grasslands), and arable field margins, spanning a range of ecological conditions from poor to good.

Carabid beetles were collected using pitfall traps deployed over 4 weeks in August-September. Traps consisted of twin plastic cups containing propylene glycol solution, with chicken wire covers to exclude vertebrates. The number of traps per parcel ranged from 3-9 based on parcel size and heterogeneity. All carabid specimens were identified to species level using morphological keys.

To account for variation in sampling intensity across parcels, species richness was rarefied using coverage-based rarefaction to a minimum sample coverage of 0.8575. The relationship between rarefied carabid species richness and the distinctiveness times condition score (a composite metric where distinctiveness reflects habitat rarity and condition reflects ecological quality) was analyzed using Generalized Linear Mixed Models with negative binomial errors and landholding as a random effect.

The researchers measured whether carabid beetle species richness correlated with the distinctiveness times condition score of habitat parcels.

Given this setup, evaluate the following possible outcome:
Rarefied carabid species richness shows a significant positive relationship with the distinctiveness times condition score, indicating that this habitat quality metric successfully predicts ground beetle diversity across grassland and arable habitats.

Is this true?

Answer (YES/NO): NO